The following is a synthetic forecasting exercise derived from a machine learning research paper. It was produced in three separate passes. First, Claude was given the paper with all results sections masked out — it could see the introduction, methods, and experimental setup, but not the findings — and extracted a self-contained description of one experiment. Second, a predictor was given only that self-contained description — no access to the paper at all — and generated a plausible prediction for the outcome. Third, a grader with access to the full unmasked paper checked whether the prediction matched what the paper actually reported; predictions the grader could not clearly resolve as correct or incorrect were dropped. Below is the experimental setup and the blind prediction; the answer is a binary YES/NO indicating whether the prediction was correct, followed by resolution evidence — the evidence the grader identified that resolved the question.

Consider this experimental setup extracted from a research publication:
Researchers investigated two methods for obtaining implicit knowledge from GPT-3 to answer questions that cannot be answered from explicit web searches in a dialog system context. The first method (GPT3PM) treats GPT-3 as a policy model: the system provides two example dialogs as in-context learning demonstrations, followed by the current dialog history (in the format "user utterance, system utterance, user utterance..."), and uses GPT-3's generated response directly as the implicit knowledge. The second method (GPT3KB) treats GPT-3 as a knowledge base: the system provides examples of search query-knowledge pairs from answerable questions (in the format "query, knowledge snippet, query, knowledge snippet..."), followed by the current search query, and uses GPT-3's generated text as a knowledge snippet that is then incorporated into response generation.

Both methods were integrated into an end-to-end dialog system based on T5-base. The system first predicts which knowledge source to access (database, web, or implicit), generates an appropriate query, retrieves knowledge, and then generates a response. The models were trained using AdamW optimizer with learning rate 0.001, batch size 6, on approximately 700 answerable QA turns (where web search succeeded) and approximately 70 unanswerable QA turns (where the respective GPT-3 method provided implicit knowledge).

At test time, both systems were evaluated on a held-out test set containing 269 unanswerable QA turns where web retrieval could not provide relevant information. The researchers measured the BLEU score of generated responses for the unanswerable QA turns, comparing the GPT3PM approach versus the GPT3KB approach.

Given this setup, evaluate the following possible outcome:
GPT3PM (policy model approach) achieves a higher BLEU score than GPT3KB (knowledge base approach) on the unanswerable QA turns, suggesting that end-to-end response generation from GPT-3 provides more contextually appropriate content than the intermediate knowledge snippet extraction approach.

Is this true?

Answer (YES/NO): NO